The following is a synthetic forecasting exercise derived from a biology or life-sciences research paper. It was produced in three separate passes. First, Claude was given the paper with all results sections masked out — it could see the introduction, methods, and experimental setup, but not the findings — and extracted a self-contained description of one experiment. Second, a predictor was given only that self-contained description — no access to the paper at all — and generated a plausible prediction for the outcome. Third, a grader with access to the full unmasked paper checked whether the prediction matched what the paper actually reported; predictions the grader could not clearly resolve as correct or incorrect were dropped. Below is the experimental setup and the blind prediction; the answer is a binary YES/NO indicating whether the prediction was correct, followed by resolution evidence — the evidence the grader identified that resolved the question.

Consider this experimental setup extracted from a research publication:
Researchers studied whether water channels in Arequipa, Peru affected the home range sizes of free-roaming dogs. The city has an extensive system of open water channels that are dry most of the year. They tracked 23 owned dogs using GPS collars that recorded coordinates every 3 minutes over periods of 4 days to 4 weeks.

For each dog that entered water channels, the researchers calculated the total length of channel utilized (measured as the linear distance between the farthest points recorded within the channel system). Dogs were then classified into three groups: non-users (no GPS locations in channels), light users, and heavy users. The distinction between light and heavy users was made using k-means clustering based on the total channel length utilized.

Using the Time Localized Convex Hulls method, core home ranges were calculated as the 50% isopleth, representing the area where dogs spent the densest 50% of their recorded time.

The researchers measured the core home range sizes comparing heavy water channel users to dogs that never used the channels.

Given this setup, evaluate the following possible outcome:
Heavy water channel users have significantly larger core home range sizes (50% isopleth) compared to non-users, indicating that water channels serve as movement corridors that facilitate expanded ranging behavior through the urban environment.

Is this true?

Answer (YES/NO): YES